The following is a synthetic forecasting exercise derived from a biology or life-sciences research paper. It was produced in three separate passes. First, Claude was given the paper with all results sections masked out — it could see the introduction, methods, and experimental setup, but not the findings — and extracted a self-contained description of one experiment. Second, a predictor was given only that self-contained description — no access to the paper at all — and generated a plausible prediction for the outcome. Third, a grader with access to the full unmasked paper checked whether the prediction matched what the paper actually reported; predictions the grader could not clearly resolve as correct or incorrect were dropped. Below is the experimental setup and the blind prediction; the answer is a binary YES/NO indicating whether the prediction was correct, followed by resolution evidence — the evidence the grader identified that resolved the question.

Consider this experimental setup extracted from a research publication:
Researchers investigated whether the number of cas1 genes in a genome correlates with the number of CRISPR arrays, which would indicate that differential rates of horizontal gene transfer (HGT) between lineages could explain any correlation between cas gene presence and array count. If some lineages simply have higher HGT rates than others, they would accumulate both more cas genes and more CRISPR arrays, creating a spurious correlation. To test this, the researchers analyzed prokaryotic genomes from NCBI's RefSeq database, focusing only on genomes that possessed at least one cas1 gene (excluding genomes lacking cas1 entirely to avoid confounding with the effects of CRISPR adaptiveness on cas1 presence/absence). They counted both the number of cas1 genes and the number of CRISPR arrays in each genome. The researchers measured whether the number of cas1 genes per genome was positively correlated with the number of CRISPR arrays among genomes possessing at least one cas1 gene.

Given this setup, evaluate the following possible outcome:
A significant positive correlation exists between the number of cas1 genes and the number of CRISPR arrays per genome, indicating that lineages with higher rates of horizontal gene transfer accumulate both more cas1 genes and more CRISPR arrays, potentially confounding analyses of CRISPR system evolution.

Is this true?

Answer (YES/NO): NO